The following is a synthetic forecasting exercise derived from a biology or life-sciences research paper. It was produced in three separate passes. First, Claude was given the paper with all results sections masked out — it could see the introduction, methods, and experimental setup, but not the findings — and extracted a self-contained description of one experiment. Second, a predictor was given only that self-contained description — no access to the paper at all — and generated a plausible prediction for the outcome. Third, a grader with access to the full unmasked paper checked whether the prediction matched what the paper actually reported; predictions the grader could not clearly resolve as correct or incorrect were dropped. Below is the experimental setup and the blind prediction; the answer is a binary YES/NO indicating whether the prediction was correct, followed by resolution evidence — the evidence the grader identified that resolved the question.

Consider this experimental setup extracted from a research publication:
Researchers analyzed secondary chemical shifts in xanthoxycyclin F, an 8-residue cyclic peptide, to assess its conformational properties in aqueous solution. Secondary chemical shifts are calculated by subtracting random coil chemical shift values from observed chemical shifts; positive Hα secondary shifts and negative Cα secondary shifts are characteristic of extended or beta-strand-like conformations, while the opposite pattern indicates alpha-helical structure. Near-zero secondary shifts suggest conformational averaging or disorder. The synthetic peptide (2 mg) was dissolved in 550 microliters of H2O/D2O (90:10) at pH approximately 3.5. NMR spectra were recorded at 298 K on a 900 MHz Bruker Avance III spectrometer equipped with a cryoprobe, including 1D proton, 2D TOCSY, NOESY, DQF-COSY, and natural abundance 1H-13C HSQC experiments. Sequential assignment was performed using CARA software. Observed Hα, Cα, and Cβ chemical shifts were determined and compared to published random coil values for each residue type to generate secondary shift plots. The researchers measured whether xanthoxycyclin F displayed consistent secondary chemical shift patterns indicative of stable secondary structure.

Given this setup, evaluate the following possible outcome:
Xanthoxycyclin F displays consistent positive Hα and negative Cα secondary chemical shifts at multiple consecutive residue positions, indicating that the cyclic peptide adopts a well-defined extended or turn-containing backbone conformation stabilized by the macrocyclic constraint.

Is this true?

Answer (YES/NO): NO